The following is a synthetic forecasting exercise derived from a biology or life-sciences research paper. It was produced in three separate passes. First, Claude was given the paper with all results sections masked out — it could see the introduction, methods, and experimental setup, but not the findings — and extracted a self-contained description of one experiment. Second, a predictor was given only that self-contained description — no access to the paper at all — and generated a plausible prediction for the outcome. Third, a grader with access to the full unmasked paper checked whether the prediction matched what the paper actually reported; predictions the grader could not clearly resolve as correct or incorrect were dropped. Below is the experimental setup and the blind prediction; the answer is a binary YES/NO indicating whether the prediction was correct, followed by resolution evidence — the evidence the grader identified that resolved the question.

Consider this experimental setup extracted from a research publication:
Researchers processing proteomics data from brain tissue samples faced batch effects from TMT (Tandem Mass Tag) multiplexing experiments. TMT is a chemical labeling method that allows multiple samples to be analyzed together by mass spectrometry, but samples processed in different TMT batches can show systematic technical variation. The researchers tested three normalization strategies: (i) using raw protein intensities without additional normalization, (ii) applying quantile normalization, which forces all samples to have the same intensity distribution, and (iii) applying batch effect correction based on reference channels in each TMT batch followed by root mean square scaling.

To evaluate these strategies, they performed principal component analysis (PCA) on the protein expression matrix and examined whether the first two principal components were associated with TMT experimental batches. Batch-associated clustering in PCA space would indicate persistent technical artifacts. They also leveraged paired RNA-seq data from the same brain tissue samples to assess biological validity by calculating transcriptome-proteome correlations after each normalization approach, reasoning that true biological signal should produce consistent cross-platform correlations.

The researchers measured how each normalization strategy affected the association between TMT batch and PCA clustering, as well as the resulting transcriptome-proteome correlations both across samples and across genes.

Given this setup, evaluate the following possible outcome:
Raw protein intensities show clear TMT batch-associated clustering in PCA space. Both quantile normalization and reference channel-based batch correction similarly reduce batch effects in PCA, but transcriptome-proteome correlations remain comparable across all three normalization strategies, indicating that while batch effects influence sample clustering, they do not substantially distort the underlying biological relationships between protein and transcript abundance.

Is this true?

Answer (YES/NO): NO